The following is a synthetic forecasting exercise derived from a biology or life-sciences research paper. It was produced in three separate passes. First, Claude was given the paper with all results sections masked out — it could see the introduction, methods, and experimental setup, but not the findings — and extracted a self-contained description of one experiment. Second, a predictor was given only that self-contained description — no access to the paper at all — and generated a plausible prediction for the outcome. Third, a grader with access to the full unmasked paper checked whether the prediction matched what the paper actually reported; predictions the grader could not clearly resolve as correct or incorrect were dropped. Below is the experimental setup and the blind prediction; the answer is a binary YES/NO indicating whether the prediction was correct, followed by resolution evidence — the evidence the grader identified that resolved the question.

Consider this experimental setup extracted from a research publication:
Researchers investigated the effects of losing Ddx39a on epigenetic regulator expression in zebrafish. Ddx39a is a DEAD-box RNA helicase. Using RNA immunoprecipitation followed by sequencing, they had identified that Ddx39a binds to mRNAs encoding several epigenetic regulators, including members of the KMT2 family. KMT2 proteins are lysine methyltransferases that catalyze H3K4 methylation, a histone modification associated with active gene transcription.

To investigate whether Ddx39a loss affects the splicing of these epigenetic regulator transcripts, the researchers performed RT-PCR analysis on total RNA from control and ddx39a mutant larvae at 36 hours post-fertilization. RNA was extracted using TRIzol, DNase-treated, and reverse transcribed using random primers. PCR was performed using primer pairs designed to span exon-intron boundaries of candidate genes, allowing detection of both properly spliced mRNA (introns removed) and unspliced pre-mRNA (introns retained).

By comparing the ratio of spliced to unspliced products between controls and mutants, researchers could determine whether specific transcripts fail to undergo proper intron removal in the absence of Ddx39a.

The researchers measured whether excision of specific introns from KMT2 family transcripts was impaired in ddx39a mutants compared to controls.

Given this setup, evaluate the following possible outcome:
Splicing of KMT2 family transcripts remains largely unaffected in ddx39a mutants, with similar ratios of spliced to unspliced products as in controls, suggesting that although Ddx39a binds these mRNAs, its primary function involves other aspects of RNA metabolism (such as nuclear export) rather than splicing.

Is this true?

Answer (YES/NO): NO